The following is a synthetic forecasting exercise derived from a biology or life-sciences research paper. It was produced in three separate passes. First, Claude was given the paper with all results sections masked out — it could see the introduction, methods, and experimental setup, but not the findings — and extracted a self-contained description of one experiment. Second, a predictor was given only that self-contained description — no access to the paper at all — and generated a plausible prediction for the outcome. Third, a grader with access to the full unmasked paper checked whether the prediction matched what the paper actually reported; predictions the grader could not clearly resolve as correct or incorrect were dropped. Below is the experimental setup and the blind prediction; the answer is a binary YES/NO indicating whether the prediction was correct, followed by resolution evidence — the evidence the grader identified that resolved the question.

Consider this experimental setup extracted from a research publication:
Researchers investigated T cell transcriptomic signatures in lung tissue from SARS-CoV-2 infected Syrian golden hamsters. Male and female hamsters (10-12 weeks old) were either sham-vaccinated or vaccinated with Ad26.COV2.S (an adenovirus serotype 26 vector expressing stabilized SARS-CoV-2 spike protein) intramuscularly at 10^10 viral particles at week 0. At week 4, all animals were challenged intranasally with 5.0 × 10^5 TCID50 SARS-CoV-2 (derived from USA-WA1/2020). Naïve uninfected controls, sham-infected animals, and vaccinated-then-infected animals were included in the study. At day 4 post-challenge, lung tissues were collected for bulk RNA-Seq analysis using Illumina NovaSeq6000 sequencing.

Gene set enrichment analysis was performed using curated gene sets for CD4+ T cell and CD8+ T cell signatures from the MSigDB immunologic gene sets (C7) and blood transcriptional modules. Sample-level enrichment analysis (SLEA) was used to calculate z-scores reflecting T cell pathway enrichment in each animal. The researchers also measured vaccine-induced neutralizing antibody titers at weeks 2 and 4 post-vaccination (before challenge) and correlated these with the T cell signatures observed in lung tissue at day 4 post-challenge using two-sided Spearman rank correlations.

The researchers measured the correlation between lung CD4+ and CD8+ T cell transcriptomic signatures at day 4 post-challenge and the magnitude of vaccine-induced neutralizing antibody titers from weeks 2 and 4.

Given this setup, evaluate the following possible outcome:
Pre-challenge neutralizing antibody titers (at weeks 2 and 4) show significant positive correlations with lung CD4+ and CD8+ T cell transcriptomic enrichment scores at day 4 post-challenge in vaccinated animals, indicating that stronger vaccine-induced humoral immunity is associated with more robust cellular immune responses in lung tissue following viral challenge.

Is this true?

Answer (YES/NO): YES